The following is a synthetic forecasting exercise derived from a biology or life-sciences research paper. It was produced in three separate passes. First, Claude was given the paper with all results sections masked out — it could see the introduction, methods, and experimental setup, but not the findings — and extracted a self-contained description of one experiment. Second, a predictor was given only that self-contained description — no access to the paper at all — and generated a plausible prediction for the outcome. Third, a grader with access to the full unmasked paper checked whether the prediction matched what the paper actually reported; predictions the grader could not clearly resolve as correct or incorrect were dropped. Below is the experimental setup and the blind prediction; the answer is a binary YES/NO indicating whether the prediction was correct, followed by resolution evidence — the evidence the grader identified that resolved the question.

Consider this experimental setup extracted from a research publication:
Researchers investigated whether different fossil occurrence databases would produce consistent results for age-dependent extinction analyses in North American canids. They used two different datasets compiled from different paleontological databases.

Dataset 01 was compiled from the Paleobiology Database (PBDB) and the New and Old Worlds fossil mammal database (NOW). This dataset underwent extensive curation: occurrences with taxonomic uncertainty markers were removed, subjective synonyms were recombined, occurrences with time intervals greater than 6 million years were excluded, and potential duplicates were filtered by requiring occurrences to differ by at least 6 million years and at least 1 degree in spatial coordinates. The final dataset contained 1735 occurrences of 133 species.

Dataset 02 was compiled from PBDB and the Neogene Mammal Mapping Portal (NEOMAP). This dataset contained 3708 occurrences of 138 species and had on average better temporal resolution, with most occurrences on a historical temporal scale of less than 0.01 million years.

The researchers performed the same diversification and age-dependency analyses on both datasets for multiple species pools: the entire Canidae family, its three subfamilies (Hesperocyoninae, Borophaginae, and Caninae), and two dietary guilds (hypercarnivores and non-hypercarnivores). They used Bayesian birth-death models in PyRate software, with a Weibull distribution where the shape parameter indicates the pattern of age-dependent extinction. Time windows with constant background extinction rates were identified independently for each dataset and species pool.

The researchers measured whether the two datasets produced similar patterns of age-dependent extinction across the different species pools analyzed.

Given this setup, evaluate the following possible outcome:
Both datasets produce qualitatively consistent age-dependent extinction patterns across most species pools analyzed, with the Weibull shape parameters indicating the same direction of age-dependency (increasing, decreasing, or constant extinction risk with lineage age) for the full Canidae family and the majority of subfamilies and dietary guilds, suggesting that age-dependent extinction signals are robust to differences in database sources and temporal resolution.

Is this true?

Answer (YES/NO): YES